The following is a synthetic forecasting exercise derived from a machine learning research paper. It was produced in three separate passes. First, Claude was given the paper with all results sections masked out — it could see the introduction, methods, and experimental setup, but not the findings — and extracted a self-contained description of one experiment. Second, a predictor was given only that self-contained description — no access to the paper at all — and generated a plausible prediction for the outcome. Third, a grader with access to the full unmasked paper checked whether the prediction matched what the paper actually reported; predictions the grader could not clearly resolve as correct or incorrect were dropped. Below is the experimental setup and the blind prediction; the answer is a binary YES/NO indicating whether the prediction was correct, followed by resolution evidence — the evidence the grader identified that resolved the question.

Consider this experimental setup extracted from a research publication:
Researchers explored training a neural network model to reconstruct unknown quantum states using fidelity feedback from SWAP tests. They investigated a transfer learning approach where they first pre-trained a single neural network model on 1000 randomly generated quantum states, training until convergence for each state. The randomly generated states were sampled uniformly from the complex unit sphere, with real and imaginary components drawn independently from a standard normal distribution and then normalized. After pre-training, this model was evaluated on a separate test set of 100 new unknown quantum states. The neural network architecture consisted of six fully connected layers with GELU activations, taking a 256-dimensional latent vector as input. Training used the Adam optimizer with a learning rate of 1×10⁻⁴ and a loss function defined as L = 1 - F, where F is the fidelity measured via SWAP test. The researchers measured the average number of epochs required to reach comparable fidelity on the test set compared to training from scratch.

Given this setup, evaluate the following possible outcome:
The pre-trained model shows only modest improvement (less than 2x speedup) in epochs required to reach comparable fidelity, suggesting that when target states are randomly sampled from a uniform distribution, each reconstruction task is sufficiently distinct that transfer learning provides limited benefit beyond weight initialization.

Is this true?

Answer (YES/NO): NO